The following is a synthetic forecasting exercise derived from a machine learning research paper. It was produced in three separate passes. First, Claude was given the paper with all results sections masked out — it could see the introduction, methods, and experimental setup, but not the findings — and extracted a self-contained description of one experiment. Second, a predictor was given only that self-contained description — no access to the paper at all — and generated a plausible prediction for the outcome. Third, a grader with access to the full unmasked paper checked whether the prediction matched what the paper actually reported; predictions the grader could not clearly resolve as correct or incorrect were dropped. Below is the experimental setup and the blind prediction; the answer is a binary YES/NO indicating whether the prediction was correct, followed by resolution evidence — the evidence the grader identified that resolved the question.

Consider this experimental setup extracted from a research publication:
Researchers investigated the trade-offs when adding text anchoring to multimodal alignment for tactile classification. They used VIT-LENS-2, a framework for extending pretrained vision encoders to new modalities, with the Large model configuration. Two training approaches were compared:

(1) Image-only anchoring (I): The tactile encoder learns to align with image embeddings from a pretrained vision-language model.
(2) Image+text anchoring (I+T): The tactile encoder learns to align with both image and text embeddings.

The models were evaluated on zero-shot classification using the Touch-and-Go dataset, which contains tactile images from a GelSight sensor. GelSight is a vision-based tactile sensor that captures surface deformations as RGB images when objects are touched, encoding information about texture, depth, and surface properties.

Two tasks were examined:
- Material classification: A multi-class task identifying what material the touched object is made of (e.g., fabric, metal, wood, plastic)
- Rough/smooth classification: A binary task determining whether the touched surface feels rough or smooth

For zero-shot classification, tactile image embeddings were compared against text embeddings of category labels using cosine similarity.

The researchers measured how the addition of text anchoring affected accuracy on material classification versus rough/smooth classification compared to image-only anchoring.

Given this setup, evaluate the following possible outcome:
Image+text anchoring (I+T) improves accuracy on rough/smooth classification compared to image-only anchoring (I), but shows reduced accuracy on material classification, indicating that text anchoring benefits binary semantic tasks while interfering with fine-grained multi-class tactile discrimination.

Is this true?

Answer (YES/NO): NO